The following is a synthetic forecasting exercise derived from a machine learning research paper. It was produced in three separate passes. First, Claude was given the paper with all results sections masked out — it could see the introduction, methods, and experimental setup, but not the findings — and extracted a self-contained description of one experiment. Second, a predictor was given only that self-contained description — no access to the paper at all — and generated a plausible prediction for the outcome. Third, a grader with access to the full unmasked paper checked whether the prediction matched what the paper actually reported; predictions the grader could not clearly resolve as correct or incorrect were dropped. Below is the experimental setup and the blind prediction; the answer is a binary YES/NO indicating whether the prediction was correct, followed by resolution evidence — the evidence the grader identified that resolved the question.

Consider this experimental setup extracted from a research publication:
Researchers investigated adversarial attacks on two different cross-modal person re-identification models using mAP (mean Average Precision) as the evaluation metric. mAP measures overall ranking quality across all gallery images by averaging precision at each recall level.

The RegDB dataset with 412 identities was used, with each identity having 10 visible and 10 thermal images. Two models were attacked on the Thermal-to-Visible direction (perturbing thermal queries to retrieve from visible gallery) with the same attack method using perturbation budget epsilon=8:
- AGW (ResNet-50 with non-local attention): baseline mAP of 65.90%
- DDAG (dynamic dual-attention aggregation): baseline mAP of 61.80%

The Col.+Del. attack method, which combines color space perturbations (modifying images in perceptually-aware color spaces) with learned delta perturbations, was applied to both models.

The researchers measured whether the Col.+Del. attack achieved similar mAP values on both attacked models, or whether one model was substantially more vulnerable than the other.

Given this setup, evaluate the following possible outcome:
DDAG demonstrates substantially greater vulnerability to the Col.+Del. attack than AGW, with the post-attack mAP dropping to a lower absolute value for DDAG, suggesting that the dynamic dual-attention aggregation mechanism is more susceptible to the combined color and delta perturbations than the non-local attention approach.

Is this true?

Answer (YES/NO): NO